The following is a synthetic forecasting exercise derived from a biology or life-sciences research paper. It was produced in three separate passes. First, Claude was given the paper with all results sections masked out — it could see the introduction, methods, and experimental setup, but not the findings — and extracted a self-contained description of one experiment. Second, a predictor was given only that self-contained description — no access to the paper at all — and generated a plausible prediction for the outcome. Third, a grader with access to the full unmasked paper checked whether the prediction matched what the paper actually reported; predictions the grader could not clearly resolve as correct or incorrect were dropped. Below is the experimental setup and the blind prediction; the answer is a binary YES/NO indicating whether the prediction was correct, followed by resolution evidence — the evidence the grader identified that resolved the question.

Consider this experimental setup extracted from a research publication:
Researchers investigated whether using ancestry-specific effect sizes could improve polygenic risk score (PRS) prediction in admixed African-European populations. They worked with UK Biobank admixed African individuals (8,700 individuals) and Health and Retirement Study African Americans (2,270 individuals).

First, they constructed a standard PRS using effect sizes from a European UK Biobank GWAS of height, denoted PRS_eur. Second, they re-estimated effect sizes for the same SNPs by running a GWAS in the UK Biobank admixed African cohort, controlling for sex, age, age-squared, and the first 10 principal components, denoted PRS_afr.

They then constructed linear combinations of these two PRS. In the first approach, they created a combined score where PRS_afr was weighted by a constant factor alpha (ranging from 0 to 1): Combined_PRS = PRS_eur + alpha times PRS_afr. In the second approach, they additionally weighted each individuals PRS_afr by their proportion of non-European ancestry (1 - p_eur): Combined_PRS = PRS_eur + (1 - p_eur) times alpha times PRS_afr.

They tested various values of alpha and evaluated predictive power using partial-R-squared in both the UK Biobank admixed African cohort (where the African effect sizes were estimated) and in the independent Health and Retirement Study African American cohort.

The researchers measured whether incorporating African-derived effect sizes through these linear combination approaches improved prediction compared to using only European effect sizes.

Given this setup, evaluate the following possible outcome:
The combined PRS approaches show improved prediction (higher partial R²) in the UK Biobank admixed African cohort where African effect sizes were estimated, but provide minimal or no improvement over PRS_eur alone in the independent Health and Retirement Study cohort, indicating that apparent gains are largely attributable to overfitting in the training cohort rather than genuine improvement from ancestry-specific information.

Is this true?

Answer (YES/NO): NO